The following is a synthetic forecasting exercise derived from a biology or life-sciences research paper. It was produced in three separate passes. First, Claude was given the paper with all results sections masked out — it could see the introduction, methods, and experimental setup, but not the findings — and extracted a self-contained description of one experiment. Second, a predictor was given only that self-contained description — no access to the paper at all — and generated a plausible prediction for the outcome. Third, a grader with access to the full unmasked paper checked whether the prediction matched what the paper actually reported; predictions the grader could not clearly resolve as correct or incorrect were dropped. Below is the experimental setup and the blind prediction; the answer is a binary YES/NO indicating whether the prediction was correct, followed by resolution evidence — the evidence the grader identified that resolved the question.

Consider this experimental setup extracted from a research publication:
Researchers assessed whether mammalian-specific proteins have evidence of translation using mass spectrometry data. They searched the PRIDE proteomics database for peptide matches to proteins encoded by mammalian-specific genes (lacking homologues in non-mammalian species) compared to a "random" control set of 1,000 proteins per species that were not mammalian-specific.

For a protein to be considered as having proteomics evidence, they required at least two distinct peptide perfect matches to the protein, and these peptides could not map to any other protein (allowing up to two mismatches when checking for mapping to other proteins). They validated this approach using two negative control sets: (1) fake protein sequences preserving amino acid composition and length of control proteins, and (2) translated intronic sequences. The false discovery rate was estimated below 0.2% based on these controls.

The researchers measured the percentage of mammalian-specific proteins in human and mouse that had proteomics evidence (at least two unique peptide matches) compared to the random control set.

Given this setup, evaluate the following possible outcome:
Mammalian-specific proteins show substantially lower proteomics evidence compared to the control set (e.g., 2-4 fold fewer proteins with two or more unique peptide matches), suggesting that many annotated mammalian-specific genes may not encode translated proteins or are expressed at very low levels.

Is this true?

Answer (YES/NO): NO